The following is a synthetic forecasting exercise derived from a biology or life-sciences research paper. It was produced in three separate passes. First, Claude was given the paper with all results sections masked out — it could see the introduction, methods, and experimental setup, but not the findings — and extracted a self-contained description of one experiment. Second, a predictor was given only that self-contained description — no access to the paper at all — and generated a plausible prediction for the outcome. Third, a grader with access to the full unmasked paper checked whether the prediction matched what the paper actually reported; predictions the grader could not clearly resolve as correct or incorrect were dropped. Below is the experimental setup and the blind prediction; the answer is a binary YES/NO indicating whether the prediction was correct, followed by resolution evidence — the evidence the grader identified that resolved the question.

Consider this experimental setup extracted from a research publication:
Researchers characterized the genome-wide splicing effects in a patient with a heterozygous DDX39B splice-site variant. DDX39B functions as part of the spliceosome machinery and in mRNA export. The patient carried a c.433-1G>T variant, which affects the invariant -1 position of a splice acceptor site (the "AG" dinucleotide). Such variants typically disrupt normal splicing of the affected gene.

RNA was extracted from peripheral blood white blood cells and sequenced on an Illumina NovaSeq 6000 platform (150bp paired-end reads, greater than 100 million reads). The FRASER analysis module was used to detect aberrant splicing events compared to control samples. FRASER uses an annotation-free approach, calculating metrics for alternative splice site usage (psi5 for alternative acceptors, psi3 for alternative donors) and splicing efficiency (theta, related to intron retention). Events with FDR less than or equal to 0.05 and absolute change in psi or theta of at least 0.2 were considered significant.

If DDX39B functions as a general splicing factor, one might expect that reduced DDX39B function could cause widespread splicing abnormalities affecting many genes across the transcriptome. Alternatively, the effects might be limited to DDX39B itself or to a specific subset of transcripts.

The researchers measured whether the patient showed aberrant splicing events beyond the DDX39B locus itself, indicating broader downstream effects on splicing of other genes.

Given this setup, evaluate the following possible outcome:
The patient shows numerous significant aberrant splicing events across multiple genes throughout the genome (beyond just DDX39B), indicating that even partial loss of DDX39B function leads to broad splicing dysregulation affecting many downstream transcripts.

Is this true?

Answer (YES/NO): YES